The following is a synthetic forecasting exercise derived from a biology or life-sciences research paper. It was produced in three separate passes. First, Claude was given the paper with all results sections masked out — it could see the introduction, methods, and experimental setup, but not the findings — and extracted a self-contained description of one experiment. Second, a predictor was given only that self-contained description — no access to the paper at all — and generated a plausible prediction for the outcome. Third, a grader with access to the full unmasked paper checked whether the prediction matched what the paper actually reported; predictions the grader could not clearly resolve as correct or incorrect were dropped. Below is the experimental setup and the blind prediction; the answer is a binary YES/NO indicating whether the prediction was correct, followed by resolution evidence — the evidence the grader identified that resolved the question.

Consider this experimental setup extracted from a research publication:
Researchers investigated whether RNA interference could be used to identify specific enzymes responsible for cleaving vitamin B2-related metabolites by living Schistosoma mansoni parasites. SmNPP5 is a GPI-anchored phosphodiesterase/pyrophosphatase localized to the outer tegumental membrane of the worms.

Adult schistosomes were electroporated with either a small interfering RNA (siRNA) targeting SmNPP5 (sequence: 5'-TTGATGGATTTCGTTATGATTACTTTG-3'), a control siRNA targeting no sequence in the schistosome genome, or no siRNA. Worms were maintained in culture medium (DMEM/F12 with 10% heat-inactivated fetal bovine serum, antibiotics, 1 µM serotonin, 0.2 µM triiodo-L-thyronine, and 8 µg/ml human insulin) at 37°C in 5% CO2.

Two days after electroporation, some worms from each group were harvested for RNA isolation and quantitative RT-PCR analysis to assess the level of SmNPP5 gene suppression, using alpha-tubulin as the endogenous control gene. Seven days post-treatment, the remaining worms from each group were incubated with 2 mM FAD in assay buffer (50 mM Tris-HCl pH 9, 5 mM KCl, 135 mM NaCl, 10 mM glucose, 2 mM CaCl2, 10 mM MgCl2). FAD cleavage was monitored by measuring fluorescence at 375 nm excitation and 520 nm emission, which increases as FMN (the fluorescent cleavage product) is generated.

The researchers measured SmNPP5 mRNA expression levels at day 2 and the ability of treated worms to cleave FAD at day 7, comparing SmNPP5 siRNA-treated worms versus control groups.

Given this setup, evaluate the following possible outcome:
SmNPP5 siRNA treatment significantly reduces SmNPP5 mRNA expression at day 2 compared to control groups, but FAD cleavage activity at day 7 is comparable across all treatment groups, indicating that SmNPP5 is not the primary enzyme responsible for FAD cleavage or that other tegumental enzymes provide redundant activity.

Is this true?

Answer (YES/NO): NO